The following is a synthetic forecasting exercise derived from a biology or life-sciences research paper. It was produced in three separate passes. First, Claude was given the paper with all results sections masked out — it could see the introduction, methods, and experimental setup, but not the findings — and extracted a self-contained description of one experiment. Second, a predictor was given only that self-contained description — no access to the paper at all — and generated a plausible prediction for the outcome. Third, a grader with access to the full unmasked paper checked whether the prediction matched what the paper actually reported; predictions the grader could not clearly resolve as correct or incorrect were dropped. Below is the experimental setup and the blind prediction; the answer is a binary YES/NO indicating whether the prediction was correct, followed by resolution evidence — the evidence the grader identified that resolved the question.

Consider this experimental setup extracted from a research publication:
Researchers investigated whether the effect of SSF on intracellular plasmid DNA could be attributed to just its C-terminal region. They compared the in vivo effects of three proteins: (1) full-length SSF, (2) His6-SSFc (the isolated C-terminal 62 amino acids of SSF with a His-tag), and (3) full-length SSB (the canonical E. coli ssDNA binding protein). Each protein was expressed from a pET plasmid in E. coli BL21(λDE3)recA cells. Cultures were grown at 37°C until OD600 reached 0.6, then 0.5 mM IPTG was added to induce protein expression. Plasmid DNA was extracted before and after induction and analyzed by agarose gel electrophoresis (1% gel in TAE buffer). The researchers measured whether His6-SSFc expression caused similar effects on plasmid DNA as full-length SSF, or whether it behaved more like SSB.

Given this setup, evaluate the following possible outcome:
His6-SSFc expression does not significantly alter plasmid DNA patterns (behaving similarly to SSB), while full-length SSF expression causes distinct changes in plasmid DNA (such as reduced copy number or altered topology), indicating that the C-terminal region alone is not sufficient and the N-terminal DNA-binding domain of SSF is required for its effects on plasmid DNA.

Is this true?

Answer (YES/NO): YES